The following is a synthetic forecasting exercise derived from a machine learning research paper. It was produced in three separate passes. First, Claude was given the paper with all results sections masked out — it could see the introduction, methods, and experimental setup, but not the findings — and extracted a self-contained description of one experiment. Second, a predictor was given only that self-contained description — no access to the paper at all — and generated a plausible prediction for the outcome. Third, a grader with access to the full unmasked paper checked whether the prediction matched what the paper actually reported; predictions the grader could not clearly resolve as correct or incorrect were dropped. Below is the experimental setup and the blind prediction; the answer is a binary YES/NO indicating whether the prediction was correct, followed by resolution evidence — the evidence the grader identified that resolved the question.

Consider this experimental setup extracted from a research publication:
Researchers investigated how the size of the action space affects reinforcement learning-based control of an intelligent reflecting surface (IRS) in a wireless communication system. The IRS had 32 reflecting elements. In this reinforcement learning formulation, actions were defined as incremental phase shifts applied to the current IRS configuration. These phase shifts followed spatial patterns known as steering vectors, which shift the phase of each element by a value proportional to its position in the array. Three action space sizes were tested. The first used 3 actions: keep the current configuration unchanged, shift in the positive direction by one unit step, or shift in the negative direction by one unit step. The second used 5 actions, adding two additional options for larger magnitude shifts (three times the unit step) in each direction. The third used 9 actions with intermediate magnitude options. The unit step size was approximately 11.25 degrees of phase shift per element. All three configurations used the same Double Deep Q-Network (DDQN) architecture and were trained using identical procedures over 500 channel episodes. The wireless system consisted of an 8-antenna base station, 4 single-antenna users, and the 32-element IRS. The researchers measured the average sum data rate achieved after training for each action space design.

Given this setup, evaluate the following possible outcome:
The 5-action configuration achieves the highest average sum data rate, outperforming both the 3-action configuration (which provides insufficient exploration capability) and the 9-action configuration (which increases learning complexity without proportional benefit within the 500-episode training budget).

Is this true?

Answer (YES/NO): YES